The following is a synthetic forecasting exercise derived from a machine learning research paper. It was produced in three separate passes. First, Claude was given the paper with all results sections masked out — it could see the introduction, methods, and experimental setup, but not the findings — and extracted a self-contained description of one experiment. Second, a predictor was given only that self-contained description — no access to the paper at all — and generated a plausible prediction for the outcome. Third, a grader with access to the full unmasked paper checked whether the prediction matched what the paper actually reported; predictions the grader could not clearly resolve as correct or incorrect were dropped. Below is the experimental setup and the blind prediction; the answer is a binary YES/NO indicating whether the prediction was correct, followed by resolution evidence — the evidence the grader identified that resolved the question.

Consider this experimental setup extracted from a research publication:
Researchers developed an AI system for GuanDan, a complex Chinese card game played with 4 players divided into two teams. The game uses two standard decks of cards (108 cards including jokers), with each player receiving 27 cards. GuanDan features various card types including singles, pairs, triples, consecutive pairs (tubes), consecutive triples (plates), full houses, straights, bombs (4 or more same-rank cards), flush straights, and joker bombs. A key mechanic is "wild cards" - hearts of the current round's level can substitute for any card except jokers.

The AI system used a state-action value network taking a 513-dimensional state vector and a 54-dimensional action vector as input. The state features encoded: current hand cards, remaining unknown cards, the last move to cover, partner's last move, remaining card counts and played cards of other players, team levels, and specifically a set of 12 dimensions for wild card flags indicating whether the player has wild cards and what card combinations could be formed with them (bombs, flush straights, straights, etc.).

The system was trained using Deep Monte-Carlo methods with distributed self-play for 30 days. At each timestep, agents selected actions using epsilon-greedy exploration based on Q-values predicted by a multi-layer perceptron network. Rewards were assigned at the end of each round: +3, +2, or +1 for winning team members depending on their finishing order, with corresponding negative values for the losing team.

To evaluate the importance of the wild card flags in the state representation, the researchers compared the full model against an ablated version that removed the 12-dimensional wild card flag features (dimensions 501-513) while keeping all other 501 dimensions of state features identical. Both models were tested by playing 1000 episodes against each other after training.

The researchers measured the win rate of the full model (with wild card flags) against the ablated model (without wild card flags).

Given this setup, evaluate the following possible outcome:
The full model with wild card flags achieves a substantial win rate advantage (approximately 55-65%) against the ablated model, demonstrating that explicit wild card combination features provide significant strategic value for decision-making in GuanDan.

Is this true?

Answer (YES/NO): NO